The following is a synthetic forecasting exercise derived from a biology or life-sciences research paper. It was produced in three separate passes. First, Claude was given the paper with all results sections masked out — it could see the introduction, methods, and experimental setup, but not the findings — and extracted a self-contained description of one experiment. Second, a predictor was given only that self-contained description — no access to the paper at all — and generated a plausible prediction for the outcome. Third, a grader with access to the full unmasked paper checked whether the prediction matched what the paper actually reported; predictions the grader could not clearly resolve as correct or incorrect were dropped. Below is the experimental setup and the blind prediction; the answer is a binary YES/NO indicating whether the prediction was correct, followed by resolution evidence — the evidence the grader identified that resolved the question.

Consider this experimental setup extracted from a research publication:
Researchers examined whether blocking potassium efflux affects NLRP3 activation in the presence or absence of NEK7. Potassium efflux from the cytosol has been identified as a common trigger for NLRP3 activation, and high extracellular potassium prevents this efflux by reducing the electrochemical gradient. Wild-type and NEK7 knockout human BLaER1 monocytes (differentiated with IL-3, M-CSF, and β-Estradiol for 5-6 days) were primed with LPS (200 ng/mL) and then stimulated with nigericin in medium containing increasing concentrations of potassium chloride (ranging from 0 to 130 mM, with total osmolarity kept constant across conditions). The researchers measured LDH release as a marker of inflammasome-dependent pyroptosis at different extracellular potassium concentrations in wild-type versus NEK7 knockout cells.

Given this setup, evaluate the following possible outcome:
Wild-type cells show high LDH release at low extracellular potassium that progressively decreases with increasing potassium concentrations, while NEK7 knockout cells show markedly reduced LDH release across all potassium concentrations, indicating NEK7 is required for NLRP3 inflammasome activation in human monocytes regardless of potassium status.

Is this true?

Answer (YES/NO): NO